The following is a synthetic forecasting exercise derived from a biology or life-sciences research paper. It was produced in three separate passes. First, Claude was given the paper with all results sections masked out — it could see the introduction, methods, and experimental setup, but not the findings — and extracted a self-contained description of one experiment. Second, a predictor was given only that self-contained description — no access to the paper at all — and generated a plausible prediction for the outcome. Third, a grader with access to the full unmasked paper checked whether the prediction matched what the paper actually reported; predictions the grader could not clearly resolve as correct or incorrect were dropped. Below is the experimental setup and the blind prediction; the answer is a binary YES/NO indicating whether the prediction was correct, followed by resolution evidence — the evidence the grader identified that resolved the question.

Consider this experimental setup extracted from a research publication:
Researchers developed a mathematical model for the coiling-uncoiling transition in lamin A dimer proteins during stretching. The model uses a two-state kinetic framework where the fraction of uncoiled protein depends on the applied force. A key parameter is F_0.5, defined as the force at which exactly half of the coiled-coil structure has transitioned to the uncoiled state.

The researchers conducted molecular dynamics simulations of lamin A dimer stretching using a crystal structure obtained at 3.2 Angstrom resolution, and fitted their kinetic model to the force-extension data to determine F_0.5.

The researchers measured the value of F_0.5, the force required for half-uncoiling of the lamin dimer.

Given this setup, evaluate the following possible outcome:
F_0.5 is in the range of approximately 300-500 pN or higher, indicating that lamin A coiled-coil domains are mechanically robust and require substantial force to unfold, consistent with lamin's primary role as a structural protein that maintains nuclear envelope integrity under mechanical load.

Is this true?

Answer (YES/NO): NO